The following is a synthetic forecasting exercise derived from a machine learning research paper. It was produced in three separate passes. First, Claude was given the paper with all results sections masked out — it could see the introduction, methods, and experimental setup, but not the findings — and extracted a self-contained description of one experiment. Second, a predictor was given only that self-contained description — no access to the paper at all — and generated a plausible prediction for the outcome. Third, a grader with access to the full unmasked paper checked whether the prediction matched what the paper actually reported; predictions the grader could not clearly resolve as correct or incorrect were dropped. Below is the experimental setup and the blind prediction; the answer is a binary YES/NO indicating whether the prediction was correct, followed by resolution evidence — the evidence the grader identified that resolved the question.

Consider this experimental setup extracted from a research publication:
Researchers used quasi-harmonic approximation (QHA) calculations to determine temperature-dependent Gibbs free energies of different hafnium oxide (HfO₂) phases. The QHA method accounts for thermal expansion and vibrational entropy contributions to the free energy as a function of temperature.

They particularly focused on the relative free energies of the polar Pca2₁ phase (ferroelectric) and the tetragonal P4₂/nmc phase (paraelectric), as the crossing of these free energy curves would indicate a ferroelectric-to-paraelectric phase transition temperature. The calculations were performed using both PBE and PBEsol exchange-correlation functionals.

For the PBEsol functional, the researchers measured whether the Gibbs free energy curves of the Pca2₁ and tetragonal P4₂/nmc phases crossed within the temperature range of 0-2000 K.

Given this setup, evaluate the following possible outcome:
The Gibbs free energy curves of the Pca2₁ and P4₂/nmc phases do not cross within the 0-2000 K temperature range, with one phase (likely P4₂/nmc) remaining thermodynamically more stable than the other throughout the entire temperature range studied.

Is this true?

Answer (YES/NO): NO